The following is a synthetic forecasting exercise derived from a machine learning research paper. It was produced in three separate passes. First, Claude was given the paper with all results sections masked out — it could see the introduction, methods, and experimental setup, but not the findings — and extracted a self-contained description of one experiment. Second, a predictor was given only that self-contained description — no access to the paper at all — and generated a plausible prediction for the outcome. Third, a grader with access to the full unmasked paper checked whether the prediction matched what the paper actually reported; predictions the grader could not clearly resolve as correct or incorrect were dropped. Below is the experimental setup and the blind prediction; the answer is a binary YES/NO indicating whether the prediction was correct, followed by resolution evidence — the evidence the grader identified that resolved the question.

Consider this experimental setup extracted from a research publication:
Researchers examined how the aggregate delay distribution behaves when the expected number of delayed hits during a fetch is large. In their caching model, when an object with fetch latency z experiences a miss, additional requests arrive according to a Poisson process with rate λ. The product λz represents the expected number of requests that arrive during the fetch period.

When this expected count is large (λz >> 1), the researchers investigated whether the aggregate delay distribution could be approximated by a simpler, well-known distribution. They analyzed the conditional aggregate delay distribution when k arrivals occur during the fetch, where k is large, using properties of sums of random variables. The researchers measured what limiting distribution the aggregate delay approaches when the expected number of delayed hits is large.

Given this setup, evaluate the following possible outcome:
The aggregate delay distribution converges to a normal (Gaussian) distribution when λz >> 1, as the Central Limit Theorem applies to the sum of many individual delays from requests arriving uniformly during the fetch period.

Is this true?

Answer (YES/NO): YES